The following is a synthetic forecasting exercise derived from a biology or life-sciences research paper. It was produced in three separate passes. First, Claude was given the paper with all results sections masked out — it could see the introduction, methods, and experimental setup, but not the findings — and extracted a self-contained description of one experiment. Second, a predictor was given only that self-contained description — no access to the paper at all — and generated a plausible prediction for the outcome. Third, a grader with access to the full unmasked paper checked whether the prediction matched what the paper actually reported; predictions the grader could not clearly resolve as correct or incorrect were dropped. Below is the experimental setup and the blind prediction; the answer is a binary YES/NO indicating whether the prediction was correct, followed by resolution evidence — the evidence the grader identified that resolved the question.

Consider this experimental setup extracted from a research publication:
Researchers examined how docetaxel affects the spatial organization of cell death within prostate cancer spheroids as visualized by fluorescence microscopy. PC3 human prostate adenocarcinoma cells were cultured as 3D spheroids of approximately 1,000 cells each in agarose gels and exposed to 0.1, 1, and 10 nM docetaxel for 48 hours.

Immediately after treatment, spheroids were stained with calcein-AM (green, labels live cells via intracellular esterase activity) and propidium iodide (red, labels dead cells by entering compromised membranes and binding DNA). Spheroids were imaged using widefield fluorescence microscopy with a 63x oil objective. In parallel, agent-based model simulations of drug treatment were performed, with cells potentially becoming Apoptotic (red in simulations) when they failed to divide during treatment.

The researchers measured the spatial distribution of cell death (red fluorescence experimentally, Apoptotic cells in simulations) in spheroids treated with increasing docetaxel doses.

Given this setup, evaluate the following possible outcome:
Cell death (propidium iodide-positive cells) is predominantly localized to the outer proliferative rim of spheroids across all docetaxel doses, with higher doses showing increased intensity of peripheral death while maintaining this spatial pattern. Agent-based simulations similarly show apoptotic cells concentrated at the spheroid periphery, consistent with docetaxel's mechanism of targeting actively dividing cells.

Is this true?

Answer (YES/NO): NO